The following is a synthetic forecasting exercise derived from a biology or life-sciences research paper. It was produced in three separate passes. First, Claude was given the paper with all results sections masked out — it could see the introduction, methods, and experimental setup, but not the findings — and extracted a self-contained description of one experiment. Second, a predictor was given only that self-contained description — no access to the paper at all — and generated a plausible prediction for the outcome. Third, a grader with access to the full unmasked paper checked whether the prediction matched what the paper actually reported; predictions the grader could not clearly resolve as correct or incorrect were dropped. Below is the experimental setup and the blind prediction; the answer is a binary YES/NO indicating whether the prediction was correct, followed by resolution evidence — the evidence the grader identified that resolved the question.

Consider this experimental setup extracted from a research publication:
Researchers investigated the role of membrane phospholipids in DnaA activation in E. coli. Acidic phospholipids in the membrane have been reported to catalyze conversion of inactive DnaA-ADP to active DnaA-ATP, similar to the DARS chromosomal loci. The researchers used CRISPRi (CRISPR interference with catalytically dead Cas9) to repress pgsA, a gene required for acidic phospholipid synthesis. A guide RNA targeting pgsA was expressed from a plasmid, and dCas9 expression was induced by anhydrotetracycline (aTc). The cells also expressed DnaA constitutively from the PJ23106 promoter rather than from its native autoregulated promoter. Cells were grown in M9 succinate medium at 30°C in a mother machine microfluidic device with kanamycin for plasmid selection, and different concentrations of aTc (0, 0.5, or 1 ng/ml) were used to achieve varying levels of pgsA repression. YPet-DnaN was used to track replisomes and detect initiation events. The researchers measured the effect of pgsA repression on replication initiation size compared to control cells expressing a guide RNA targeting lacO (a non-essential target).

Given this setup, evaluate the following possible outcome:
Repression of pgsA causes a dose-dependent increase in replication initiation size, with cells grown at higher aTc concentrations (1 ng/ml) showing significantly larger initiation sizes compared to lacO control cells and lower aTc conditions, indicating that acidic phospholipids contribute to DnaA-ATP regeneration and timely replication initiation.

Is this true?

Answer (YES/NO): NO